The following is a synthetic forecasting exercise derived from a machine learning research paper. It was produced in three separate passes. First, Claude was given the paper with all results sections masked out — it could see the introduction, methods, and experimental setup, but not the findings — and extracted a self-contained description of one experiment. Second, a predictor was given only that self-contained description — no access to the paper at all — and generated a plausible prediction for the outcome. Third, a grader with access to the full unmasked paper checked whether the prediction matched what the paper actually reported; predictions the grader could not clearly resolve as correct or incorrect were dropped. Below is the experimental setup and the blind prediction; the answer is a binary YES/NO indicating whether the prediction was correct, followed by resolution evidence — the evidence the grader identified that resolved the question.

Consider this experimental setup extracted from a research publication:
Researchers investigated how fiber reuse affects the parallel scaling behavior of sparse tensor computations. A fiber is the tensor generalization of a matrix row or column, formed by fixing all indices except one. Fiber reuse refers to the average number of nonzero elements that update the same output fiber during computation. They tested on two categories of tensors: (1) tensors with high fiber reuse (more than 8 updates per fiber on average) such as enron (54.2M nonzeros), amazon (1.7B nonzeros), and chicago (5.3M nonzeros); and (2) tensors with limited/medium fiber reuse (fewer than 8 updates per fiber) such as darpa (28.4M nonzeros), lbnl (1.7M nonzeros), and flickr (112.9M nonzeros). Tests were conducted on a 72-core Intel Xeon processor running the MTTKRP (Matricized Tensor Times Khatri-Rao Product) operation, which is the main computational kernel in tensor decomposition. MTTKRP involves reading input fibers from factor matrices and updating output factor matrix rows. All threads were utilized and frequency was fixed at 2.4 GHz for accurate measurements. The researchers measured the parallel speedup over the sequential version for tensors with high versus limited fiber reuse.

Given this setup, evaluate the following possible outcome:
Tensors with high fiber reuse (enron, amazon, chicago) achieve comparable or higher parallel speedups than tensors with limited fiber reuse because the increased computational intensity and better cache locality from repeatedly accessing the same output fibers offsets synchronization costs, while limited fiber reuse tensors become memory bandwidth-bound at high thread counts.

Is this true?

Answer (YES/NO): YES